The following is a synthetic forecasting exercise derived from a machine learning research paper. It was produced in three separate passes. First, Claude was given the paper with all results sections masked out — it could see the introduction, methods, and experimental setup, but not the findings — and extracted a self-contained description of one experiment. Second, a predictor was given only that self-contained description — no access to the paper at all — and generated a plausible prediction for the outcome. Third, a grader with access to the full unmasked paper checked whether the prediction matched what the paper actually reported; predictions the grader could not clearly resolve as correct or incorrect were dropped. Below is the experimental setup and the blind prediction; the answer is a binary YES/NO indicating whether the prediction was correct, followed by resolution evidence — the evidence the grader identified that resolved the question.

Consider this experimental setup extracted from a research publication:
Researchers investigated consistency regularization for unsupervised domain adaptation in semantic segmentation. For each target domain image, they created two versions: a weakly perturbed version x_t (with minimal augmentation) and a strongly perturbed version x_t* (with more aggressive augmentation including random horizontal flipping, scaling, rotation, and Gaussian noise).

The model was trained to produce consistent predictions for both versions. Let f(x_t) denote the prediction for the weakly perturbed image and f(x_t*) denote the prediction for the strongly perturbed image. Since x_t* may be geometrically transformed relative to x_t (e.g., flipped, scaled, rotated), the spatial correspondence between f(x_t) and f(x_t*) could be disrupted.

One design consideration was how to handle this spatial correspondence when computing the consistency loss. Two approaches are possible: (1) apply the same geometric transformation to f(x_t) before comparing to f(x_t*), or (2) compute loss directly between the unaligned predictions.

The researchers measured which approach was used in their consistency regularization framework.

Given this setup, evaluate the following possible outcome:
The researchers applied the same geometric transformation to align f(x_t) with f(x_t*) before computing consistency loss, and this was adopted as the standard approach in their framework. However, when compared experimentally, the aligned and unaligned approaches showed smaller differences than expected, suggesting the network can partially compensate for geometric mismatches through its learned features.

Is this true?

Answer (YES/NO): NO